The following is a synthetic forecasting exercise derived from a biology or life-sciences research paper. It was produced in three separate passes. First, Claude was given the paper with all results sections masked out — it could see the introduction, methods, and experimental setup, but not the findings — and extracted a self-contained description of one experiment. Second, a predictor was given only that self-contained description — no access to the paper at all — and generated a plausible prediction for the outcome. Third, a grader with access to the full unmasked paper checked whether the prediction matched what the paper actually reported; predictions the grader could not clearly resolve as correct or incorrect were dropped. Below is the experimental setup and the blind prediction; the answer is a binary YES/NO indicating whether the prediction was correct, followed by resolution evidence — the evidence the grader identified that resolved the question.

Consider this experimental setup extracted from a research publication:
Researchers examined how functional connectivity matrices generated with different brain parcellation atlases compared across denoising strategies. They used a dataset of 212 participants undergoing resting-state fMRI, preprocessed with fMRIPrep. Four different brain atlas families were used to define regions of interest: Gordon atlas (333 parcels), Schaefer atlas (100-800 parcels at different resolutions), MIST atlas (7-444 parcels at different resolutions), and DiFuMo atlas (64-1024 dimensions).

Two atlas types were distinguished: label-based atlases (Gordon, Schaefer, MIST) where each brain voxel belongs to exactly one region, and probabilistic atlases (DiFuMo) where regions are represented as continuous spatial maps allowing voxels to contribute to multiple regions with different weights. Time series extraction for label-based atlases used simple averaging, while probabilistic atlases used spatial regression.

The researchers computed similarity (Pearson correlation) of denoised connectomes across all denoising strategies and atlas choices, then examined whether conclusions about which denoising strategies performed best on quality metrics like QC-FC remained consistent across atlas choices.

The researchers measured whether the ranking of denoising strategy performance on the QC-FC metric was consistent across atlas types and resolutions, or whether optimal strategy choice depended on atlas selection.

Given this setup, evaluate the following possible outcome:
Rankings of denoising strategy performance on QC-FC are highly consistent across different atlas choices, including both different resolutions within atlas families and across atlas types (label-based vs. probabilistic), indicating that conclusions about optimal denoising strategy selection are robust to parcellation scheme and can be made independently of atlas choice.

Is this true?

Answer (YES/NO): YES